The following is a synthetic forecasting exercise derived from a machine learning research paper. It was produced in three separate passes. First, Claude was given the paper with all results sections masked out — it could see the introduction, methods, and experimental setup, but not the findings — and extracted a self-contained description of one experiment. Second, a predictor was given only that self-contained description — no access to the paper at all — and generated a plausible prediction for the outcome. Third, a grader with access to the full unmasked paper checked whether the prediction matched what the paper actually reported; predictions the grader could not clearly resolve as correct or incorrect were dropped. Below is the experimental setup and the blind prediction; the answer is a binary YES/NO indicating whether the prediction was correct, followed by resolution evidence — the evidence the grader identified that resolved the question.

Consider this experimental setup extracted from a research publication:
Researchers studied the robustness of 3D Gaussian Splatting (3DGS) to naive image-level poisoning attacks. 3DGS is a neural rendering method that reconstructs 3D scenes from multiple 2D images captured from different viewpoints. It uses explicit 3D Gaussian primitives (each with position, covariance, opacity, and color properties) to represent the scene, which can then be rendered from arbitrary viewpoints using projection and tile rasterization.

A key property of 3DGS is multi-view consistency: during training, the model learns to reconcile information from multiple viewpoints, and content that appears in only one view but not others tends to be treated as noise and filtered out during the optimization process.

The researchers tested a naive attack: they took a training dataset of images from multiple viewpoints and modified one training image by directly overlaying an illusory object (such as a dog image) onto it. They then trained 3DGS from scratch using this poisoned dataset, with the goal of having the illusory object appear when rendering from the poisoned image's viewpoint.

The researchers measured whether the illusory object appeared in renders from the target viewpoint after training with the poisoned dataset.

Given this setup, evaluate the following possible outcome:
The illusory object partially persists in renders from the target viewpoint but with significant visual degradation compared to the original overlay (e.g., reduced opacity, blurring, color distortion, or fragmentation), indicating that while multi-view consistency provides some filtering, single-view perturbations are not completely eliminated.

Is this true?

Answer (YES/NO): NO